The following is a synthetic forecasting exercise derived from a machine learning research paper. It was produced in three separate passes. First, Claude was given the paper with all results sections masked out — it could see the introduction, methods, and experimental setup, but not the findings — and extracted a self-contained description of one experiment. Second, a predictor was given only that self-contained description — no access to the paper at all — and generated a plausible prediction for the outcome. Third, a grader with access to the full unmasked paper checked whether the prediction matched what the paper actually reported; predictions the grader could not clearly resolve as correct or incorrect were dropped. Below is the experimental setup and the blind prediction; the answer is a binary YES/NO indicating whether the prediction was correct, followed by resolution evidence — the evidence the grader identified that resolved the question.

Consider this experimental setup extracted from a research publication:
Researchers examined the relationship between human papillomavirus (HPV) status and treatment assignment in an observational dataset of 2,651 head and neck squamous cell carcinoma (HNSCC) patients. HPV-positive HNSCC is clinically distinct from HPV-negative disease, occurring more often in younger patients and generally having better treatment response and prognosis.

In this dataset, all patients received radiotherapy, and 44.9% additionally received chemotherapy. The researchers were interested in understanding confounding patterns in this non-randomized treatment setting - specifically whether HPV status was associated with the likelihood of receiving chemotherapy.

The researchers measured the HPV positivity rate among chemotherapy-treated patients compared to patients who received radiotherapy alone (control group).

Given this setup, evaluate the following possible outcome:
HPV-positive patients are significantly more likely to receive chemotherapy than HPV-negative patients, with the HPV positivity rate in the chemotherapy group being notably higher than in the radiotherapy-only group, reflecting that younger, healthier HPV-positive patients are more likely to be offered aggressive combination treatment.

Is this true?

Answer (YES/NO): NO